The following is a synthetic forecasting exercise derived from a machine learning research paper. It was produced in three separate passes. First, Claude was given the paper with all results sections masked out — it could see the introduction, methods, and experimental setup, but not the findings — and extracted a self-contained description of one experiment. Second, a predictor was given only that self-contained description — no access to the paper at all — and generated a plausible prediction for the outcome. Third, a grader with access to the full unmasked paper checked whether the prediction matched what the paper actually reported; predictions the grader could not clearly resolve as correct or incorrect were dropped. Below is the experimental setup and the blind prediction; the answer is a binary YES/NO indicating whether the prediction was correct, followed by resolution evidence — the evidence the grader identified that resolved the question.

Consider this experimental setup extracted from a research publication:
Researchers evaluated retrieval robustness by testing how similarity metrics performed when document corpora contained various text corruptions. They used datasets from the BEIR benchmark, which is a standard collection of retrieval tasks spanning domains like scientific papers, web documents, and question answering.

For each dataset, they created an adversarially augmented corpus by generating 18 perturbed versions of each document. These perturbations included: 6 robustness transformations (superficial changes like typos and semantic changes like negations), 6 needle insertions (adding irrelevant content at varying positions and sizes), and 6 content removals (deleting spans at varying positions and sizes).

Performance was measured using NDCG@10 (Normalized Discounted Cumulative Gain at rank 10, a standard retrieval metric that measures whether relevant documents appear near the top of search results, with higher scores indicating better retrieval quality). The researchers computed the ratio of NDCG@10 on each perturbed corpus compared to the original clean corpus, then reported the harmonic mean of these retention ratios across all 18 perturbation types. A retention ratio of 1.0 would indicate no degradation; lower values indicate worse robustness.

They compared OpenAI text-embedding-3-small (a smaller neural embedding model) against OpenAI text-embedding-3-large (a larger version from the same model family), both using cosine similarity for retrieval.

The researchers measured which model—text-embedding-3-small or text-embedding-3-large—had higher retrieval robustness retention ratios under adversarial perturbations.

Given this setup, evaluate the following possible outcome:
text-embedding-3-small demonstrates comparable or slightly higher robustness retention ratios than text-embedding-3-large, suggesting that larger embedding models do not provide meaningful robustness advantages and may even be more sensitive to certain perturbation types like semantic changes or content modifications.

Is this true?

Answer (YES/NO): NO